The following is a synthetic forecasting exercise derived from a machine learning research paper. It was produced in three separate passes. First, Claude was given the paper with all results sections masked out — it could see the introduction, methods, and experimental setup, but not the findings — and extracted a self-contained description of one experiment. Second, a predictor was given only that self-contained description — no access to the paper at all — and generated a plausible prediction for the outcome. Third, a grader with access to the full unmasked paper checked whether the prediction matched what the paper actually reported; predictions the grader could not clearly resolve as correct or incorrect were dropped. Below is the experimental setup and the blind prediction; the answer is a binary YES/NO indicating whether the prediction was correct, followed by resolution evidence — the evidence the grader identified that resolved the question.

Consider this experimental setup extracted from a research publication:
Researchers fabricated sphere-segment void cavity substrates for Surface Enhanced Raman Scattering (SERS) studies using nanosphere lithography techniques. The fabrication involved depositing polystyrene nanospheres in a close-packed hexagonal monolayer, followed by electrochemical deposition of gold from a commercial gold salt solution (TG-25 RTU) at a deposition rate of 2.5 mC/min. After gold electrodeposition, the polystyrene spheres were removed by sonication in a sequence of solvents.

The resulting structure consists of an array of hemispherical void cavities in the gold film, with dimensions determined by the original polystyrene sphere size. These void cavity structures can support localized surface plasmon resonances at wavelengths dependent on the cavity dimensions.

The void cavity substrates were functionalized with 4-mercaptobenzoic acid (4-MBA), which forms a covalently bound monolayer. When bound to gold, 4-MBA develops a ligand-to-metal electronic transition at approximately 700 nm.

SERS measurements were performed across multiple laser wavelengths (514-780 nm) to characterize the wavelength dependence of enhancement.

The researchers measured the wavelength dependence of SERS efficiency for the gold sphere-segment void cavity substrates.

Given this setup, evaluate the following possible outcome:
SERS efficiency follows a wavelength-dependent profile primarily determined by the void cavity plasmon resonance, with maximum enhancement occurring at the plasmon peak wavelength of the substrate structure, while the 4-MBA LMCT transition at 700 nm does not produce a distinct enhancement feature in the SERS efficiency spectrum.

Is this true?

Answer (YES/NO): NO